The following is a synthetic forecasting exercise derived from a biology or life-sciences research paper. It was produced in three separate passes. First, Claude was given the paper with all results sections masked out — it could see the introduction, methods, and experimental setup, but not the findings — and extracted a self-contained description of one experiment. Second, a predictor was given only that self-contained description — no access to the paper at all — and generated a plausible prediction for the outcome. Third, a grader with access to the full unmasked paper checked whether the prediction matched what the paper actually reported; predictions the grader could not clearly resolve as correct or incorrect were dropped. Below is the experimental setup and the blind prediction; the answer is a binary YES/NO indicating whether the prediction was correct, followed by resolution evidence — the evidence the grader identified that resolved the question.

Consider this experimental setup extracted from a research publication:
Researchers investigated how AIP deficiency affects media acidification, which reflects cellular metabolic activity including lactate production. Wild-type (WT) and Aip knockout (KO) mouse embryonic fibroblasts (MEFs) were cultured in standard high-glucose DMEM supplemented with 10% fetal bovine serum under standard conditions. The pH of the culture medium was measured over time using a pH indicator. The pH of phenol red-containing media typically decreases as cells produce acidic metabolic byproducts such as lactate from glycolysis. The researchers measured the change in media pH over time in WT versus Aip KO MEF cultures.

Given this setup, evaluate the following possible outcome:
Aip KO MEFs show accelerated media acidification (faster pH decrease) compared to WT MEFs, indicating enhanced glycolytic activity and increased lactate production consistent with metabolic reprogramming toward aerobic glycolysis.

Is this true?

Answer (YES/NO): NO